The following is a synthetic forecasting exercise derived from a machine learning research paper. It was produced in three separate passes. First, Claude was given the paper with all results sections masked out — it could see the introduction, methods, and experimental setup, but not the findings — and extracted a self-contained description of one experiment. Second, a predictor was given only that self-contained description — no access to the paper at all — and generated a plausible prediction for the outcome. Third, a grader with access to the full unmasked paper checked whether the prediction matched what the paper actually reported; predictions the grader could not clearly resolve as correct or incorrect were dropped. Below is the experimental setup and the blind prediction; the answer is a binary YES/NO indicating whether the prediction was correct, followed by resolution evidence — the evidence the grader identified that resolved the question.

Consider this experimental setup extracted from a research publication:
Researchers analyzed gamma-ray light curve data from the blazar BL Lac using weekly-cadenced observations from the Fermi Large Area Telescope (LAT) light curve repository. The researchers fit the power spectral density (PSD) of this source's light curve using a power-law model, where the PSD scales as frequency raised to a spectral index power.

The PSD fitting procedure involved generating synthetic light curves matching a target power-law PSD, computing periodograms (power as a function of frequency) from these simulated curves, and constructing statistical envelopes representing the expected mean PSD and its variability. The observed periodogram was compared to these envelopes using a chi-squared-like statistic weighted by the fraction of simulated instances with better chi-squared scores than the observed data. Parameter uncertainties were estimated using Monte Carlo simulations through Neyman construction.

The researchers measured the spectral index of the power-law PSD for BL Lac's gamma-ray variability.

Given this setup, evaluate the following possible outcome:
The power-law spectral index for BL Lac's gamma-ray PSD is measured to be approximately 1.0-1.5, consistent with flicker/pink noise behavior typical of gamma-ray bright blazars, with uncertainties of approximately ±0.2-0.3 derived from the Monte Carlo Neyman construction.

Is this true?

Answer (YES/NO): NO